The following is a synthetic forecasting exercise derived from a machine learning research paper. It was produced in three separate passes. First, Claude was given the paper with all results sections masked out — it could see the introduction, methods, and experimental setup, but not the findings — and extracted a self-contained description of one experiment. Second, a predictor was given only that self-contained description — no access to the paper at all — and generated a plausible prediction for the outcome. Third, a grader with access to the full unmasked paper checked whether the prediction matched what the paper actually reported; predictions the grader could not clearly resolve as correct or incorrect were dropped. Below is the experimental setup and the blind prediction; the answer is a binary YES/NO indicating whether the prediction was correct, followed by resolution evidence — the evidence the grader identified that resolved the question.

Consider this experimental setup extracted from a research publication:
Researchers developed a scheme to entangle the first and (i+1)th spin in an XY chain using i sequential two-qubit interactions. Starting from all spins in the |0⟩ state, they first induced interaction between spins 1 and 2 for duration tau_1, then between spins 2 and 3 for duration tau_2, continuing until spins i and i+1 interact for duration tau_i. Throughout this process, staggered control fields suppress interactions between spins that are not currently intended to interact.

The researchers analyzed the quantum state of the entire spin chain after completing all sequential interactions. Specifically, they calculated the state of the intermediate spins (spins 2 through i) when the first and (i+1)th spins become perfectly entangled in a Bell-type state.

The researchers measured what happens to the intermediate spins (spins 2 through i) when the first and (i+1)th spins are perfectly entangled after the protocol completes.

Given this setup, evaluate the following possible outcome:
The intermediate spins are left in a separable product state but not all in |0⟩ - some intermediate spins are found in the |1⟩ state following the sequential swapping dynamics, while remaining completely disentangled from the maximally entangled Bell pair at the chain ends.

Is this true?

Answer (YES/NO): NO